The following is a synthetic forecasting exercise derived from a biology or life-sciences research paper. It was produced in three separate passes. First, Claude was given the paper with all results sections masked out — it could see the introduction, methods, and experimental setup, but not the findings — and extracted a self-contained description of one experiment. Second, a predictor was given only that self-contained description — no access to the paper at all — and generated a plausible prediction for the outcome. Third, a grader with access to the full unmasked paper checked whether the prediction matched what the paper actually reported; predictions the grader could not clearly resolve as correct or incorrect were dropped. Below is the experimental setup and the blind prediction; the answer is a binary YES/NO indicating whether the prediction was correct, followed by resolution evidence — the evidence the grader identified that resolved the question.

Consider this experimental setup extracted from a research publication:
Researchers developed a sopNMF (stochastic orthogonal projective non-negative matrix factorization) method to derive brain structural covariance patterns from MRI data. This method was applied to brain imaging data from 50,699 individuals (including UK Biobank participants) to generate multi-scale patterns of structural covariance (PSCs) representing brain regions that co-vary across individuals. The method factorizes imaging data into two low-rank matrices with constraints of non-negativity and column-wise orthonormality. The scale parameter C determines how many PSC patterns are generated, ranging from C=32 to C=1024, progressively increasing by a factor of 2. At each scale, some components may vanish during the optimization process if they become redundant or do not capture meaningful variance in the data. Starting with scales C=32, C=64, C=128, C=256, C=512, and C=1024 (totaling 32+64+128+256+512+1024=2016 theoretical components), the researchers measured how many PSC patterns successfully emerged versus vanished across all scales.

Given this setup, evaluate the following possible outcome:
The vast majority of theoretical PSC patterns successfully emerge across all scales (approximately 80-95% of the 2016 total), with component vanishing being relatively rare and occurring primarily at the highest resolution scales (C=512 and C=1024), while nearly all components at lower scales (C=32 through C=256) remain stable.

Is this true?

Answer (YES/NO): NO